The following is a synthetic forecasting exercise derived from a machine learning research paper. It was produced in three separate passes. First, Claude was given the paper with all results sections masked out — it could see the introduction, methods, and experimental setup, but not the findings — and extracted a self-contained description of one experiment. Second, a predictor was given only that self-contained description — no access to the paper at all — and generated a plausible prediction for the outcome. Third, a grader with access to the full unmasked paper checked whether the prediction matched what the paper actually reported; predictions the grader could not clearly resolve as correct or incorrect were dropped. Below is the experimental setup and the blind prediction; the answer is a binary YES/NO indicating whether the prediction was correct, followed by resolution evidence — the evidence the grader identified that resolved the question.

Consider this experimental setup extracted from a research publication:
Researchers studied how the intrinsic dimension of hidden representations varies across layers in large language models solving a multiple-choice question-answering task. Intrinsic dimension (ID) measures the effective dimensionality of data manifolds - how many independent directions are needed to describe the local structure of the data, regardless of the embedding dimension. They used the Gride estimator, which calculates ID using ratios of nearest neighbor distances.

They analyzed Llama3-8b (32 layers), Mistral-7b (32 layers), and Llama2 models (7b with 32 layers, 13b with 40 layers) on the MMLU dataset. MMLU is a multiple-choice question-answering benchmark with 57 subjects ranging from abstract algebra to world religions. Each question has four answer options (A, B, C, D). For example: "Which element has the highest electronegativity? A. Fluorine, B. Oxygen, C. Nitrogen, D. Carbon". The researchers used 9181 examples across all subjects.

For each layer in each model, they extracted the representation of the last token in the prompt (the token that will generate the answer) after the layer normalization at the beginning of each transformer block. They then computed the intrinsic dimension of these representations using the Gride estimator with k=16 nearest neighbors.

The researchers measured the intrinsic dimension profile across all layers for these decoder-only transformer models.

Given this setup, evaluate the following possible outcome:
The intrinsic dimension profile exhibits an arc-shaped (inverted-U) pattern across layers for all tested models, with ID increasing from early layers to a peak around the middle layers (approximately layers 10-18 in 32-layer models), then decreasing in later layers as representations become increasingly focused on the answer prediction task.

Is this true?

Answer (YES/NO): NO